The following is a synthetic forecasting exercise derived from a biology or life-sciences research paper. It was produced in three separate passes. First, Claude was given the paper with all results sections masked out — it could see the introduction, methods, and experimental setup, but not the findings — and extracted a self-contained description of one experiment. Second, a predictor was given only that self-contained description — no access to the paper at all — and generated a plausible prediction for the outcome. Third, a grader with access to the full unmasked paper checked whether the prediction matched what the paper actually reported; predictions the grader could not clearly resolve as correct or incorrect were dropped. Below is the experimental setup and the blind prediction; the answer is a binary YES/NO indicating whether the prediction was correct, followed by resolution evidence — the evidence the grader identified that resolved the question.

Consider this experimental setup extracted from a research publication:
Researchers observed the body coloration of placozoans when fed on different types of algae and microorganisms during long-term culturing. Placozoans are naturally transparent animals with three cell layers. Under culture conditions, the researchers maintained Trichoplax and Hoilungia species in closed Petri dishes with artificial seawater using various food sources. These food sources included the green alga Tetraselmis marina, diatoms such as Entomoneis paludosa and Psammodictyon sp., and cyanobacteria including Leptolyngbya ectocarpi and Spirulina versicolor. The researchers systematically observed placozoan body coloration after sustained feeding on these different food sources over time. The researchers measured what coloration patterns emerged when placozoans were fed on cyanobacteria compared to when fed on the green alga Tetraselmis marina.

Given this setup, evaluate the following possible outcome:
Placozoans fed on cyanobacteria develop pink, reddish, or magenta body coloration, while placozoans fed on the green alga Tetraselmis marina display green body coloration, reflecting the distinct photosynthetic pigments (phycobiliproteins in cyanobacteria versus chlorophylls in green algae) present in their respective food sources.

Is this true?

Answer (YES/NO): NO